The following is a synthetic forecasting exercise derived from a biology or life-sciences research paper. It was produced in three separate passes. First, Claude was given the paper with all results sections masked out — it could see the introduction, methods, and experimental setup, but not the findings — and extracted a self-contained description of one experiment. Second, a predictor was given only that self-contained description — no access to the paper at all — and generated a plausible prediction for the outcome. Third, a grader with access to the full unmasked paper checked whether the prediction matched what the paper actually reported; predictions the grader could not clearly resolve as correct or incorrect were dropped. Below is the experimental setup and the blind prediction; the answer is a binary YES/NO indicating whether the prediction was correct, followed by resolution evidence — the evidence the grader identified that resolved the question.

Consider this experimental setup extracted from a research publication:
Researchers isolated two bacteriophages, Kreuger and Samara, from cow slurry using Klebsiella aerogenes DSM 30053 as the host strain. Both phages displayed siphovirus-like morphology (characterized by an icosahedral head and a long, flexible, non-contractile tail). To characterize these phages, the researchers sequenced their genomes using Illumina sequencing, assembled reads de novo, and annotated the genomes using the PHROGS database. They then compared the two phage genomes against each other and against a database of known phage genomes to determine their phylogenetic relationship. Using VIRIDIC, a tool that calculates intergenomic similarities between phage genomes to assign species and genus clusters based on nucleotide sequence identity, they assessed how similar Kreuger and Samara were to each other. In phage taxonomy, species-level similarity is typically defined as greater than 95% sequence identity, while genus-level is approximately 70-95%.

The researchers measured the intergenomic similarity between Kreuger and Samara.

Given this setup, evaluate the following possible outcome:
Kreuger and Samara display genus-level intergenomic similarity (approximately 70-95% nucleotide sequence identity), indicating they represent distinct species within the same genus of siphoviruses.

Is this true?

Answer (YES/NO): NO